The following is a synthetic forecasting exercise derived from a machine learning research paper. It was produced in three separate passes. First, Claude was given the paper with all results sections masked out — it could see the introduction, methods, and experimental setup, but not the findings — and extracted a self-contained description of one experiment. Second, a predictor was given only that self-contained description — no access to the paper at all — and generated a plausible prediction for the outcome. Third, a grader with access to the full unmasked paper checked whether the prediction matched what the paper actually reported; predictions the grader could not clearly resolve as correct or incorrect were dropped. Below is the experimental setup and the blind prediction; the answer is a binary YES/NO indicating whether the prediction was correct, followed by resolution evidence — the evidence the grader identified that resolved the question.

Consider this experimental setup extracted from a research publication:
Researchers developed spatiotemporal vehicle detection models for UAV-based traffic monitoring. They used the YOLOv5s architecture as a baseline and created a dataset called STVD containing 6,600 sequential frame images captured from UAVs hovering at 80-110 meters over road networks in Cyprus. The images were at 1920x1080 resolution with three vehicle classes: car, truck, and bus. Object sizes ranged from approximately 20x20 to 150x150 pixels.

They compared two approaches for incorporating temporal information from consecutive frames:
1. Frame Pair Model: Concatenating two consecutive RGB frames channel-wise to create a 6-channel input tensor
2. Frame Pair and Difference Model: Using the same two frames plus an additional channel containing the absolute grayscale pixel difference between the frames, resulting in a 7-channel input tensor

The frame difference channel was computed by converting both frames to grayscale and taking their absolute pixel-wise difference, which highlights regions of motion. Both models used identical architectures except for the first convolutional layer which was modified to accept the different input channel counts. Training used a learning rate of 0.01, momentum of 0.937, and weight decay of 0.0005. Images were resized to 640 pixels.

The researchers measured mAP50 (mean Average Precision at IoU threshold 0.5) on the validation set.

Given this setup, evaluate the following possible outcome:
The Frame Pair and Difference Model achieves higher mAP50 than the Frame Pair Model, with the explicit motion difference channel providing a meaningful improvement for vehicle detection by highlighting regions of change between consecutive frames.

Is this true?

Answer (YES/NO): YES